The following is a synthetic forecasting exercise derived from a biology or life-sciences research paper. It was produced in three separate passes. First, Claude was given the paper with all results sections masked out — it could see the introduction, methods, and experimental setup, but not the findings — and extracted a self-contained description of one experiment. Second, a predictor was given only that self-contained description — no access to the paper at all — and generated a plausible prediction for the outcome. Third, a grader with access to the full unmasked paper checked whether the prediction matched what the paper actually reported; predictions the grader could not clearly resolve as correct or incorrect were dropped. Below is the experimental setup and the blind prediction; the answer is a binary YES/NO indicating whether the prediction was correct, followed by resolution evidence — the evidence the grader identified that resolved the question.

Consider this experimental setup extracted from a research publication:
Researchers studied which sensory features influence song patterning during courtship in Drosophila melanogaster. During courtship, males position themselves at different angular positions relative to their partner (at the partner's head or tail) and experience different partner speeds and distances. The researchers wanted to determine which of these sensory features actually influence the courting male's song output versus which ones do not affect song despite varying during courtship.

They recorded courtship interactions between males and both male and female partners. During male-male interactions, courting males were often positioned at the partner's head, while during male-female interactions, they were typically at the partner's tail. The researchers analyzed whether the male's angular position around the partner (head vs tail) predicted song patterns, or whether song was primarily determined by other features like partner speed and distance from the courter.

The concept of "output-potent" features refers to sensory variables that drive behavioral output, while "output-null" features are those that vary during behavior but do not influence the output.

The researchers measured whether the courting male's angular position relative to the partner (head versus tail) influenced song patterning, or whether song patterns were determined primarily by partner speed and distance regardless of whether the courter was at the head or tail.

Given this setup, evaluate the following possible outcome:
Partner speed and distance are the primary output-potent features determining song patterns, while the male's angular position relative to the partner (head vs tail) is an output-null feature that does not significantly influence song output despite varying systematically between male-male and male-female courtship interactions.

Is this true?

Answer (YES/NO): YES